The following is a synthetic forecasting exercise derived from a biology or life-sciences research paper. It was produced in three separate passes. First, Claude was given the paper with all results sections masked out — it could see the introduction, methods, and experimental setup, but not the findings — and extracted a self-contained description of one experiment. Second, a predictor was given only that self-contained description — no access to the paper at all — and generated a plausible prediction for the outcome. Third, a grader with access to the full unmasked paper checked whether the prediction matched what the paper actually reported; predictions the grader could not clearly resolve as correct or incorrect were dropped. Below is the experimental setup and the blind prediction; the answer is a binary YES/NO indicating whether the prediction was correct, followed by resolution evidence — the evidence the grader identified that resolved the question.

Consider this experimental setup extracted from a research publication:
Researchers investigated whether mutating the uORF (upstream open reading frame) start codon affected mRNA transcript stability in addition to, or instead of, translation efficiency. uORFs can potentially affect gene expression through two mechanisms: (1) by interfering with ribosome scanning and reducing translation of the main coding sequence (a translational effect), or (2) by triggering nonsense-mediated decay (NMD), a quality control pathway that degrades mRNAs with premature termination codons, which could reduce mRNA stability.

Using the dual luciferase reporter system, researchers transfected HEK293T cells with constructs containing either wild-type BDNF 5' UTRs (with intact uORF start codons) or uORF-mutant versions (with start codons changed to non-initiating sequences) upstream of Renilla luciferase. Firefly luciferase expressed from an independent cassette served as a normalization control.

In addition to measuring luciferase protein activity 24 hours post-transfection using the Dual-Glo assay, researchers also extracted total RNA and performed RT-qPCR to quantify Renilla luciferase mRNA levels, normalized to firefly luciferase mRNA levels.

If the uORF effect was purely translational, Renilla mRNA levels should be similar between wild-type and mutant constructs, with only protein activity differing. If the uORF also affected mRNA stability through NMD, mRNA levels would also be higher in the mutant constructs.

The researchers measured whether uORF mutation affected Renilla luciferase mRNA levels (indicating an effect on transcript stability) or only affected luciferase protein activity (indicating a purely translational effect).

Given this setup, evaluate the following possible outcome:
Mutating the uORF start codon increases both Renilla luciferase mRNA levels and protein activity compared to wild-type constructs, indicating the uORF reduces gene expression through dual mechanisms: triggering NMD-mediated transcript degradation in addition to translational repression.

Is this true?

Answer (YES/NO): NO